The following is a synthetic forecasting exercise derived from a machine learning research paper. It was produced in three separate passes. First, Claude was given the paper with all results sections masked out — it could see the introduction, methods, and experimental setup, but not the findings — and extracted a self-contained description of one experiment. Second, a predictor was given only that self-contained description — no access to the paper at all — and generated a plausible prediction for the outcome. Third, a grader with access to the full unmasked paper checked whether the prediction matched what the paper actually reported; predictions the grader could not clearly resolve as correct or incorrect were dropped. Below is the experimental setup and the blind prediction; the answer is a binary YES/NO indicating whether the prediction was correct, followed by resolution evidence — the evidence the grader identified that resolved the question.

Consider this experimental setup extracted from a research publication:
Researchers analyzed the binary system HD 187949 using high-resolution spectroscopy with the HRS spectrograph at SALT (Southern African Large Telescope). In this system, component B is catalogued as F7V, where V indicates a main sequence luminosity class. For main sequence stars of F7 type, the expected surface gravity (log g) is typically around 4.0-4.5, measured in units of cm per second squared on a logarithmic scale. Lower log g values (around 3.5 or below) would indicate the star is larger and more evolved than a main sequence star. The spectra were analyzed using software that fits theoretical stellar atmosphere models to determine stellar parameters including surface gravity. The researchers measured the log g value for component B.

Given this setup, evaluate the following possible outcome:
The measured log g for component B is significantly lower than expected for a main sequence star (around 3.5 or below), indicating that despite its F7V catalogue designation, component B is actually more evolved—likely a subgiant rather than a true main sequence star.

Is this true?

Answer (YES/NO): NO